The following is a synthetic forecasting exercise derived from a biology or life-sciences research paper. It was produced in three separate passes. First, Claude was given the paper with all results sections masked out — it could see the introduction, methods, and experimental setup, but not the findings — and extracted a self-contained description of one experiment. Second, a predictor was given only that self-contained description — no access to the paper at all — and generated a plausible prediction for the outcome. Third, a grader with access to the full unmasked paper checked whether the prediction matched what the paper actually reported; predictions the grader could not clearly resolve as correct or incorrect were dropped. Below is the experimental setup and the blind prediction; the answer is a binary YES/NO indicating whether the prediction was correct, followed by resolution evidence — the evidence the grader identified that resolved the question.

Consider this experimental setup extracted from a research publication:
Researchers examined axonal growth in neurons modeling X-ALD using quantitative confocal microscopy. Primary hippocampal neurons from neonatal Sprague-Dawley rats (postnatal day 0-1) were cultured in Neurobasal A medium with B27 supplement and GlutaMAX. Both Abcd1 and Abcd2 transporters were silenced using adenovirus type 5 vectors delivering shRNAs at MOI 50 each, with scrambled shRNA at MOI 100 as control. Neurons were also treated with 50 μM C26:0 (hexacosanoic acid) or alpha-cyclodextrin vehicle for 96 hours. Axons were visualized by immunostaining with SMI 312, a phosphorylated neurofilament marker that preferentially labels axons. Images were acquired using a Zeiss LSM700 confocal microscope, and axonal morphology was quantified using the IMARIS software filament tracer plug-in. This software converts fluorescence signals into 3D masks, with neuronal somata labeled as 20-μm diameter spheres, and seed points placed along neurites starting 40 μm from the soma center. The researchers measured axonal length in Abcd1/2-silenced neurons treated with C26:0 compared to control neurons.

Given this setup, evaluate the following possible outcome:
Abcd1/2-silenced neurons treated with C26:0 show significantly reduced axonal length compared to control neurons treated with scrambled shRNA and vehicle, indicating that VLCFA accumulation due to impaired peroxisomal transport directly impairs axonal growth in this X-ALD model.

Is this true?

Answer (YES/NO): YES